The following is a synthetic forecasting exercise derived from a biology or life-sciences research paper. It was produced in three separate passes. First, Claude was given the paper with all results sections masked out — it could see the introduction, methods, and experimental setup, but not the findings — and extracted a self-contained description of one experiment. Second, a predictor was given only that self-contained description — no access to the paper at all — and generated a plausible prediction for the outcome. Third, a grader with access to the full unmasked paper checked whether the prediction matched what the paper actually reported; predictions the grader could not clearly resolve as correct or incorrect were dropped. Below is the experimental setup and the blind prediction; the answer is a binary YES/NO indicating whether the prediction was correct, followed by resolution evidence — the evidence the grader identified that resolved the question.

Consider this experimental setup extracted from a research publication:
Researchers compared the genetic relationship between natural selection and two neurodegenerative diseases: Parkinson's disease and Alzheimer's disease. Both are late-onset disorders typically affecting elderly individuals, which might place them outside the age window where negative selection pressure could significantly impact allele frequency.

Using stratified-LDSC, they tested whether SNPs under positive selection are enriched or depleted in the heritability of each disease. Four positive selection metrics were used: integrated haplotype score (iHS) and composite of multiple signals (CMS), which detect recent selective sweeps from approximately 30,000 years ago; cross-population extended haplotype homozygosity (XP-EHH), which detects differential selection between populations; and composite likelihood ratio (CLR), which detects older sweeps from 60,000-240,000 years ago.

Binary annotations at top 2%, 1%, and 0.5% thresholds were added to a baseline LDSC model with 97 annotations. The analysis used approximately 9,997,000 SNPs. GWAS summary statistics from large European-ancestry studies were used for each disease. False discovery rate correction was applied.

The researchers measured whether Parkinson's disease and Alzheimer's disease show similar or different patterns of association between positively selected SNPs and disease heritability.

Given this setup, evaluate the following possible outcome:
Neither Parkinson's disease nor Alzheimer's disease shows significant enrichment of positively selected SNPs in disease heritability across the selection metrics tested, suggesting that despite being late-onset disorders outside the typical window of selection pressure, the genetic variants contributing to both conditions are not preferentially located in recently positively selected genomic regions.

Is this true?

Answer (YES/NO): NO